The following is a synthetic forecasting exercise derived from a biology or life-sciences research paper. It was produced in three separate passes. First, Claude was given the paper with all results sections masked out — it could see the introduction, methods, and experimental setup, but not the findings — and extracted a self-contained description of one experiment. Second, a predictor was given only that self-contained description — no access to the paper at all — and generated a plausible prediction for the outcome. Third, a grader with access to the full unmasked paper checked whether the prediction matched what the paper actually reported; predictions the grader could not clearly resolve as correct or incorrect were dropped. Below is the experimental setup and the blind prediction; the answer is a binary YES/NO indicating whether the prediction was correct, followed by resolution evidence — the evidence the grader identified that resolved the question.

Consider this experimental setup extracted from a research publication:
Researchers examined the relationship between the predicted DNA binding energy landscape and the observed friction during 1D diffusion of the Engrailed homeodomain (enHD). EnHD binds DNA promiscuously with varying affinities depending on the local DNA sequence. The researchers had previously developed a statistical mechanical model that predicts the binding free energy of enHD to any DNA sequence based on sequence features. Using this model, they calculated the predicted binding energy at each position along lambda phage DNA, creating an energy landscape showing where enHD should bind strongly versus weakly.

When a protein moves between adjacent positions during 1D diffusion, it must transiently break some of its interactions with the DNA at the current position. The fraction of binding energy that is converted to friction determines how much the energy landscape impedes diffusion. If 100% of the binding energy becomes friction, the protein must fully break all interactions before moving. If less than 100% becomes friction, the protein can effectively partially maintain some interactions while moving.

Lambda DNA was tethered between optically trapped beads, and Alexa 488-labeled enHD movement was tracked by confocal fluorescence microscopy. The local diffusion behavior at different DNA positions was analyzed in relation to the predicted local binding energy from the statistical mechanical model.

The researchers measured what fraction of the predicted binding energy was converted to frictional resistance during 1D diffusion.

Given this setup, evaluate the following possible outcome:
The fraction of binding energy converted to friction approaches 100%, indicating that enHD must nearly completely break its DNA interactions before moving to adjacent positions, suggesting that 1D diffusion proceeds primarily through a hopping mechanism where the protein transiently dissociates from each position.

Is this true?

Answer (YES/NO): NO